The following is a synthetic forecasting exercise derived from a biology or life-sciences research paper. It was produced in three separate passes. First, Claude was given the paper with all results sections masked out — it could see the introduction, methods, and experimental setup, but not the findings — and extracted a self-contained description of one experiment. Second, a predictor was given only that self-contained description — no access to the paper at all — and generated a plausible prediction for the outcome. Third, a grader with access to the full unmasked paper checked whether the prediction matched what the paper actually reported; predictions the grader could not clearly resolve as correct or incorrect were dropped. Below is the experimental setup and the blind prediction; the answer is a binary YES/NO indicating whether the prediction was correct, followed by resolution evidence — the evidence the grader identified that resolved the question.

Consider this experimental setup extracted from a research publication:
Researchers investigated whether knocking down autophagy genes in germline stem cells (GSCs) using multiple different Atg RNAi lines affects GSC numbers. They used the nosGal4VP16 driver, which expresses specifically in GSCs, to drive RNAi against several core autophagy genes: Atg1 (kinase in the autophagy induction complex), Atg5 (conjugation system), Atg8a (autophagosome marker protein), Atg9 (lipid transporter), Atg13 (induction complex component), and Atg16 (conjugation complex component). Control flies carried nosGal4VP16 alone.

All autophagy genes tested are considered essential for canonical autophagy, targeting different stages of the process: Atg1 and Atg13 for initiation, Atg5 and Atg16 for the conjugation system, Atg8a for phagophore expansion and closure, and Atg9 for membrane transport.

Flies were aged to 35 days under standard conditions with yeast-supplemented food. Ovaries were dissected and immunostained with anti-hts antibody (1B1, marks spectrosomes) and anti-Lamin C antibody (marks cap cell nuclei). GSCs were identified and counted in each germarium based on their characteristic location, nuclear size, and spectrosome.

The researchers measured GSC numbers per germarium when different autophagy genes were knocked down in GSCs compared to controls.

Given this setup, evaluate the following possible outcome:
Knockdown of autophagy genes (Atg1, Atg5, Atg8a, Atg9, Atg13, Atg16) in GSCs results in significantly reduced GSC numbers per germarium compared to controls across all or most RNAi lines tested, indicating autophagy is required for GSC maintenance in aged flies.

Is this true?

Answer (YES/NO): NO